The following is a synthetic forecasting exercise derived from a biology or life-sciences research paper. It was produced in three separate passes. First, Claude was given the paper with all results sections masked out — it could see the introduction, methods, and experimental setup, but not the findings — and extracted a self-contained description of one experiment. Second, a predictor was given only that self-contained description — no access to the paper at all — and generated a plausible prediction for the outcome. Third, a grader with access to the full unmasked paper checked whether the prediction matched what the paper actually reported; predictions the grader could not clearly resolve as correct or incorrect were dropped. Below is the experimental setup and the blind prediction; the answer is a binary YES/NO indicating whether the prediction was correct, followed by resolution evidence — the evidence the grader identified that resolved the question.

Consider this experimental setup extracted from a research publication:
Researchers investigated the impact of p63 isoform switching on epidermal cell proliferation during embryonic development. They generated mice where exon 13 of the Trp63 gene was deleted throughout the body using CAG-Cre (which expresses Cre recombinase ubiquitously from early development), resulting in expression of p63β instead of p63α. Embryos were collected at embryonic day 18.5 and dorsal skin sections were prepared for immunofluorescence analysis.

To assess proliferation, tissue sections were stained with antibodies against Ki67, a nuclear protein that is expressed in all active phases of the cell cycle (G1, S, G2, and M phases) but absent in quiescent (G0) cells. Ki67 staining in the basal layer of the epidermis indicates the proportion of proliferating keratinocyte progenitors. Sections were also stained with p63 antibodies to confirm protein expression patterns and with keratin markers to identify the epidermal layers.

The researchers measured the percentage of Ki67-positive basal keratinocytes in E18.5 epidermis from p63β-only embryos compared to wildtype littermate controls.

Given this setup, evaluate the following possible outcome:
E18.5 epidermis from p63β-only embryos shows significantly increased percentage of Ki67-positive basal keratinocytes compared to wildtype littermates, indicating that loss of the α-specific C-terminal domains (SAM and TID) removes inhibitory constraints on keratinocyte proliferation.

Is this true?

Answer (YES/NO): NO